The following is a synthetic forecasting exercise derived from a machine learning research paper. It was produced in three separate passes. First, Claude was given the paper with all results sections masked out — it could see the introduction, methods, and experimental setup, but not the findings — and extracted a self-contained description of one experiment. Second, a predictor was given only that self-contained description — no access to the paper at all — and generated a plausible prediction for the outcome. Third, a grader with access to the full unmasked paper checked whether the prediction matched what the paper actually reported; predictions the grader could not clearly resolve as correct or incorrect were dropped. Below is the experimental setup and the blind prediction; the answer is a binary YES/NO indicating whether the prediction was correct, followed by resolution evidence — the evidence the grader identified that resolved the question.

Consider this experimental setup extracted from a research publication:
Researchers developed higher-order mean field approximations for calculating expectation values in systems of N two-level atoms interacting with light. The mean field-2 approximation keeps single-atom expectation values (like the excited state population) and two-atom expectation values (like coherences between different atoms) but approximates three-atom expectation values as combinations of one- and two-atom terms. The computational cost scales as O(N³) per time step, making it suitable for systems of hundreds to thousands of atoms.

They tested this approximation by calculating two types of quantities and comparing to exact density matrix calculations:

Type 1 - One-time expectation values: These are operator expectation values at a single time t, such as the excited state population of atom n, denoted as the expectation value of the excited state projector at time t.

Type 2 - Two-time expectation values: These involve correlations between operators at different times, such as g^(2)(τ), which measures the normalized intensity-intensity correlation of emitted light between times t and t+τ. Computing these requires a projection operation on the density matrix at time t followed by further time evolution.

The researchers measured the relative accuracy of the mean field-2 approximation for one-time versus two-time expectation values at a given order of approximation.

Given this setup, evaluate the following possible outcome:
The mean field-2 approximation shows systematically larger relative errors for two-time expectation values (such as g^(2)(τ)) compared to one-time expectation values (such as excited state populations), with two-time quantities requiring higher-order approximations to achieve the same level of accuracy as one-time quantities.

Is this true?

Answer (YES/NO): YES